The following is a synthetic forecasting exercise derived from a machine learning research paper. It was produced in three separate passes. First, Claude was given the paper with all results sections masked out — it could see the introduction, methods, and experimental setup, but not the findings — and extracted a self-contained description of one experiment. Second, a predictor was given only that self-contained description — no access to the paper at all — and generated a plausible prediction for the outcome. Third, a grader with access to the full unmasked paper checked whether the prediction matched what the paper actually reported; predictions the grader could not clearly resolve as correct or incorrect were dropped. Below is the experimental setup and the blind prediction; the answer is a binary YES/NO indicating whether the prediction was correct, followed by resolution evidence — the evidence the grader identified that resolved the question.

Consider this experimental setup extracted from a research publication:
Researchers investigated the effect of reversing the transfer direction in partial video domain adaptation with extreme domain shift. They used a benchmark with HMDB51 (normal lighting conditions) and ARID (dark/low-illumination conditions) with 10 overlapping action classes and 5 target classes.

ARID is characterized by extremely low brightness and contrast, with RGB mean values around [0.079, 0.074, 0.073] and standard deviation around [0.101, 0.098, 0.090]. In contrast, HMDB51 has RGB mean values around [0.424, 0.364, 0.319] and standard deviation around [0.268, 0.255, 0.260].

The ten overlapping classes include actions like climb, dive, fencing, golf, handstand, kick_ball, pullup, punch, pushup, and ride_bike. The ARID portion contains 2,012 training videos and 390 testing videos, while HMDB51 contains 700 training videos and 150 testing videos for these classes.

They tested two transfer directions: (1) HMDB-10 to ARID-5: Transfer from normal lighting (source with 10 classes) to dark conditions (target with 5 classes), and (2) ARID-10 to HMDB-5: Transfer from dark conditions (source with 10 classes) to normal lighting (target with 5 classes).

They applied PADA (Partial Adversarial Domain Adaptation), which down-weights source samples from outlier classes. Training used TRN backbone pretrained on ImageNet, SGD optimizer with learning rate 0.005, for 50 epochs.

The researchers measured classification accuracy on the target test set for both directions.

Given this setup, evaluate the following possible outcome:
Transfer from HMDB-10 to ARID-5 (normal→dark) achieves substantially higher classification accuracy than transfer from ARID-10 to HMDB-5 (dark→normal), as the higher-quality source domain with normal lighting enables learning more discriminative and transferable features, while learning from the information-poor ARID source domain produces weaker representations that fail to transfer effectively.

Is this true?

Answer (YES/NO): NO